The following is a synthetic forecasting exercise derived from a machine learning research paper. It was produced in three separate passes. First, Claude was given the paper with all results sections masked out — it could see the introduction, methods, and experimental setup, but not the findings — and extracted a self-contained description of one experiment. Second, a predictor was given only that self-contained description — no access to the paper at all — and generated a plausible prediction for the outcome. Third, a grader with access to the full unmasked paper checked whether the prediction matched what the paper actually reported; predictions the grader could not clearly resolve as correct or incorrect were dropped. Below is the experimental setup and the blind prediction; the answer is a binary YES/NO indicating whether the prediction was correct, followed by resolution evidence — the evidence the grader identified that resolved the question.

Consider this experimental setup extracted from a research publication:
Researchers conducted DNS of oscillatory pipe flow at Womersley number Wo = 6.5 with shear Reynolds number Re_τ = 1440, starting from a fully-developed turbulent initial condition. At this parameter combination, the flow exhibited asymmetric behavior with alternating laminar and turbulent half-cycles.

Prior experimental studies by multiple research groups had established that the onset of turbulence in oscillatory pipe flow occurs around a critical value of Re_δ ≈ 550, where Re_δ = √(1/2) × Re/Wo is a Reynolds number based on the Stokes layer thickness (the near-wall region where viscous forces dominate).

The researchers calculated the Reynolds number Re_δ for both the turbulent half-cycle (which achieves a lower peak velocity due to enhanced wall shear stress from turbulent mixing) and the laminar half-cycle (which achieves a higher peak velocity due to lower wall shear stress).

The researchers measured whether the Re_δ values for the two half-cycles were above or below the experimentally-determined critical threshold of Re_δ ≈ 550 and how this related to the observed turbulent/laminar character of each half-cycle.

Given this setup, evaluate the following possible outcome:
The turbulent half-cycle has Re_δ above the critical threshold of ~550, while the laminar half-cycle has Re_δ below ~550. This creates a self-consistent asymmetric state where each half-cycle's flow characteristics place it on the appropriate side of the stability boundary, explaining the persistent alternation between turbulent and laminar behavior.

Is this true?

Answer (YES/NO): NO